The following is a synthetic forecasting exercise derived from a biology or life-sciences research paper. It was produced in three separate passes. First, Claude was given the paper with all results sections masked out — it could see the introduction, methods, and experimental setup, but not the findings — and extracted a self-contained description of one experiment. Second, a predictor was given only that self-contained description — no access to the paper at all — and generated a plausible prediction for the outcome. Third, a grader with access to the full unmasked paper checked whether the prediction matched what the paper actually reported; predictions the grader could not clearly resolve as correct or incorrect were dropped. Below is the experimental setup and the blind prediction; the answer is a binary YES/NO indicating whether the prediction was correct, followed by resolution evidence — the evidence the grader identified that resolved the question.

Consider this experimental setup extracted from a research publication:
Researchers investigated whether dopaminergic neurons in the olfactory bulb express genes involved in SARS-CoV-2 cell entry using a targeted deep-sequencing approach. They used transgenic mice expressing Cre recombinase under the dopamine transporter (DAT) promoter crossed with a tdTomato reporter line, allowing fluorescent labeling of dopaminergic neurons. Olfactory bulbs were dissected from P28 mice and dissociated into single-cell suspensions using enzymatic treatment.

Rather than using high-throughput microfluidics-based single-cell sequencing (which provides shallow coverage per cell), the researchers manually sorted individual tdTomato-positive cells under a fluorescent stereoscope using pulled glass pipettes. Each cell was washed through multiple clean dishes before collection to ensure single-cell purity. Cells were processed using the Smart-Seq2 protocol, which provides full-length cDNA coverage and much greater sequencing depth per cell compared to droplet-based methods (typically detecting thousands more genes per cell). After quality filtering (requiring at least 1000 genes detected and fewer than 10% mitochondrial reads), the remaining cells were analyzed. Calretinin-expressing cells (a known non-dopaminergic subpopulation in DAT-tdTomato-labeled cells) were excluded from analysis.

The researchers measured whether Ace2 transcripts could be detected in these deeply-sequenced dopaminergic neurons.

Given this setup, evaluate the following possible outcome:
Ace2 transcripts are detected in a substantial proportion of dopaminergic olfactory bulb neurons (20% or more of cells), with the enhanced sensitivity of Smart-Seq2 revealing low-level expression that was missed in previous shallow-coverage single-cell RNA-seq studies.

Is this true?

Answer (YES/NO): NO